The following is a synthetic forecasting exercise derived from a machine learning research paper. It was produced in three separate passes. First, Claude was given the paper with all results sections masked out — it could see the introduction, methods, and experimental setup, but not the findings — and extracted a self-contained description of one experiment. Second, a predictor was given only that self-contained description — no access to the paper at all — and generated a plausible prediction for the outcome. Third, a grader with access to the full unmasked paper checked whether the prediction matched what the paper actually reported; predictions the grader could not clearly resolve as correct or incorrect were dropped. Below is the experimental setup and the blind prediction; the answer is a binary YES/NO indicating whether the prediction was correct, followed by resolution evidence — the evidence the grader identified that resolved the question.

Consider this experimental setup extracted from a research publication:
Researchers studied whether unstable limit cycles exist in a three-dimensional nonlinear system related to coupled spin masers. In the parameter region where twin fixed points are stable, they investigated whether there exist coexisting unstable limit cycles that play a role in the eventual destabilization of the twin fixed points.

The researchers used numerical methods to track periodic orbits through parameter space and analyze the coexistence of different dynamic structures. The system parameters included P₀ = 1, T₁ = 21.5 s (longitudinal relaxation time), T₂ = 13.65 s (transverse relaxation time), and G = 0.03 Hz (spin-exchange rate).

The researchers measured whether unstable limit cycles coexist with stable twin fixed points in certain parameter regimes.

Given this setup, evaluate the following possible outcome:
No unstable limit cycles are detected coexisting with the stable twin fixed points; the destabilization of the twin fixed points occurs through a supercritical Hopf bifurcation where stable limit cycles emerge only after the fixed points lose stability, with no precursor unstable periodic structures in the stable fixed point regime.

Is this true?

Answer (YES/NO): NO